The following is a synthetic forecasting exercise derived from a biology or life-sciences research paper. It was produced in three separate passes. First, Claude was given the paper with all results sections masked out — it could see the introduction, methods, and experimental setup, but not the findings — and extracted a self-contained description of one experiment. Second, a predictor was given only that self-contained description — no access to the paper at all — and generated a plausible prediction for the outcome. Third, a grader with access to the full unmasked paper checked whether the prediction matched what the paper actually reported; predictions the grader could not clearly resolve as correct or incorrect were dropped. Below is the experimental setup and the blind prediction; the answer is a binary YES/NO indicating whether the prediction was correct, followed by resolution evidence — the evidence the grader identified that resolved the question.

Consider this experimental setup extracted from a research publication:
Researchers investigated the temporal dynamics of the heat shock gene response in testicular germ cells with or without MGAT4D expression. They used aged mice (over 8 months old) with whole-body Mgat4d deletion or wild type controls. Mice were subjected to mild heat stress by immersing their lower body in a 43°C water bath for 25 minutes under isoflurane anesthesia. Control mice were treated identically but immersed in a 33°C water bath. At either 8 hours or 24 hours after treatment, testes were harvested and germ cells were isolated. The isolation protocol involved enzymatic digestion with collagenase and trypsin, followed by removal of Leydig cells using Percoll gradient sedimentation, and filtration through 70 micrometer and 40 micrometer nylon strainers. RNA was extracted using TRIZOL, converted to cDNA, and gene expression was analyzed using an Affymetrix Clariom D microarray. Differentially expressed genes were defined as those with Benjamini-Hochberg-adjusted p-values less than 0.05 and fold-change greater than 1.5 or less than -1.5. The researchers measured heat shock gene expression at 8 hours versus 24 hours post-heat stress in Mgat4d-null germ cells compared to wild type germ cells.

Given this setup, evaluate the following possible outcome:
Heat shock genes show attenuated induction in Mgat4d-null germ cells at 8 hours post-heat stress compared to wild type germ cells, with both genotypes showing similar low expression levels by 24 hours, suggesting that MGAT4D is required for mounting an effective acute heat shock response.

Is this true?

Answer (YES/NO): NO